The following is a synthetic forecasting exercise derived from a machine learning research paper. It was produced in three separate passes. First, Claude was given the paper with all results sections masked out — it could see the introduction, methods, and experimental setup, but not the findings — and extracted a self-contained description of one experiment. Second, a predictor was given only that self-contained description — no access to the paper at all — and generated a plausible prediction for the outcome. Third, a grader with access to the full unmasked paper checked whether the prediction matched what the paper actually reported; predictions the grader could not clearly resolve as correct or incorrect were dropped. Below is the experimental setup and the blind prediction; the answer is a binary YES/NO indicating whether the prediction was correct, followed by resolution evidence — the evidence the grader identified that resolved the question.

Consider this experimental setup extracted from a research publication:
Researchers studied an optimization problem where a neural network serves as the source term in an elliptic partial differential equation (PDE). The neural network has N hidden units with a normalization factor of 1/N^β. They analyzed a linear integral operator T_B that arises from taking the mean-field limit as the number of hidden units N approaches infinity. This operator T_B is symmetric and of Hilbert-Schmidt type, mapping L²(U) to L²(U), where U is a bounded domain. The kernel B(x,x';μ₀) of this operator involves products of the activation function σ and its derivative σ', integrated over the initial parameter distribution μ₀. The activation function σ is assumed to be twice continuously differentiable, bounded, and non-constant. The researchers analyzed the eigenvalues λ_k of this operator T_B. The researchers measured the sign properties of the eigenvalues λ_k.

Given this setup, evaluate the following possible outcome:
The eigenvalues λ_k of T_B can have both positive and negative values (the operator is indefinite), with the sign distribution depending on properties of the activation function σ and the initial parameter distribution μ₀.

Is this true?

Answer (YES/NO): NO